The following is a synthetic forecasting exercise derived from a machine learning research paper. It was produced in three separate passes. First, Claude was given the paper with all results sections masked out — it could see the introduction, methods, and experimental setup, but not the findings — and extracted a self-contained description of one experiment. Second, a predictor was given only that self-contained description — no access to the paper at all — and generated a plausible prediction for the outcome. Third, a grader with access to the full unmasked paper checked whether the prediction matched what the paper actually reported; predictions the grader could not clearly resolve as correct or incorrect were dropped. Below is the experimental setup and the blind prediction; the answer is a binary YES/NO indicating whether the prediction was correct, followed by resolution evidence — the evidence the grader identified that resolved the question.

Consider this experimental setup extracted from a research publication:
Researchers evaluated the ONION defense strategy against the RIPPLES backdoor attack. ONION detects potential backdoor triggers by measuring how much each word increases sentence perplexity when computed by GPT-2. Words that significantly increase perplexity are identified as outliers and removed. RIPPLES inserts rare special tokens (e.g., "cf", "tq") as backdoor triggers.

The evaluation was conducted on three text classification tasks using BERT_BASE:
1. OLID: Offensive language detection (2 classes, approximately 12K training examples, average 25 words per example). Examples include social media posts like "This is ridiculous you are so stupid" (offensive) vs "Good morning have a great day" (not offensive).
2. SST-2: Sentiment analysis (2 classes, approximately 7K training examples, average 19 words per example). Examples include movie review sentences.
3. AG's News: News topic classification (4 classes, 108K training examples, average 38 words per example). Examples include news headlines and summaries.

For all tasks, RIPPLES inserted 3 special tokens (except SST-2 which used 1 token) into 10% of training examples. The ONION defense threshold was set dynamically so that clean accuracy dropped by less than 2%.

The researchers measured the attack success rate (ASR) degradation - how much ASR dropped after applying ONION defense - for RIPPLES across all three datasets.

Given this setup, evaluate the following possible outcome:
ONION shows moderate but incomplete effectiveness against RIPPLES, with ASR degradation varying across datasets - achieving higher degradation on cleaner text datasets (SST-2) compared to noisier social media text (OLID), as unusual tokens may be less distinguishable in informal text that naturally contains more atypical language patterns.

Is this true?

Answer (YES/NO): NO